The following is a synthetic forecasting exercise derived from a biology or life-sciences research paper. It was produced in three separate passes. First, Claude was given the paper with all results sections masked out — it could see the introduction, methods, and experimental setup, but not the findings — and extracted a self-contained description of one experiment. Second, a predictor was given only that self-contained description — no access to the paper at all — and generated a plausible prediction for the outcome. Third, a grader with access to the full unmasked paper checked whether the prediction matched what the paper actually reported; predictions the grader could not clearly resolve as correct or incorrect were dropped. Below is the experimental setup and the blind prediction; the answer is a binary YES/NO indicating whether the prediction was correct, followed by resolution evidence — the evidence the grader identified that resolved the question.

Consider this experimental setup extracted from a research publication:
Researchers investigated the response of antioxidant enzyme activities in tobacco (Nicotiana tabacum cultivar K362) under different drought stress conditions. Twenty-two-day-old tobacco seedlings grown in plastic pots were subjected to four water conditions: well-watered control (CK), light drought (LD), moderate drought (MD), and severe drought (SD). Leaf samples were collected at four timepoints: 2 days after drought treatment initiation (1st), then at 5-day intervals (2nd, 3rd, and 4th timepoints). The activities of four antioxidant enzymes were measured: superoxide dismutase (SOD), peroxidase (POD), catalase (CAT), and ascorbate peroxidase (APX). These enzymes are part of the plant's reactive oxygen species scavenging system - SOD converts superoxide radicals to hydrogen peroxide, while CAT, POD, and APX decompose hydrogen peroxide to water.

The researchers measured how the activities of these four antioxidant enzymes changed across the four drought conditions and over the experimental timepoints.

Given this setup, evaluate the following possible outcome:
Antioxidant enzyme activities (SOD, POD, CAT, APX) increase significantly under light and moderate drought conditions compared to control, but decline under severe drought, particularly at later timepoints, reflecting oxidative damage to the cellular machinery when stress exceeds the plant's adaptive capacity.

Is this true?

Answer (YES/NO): NO